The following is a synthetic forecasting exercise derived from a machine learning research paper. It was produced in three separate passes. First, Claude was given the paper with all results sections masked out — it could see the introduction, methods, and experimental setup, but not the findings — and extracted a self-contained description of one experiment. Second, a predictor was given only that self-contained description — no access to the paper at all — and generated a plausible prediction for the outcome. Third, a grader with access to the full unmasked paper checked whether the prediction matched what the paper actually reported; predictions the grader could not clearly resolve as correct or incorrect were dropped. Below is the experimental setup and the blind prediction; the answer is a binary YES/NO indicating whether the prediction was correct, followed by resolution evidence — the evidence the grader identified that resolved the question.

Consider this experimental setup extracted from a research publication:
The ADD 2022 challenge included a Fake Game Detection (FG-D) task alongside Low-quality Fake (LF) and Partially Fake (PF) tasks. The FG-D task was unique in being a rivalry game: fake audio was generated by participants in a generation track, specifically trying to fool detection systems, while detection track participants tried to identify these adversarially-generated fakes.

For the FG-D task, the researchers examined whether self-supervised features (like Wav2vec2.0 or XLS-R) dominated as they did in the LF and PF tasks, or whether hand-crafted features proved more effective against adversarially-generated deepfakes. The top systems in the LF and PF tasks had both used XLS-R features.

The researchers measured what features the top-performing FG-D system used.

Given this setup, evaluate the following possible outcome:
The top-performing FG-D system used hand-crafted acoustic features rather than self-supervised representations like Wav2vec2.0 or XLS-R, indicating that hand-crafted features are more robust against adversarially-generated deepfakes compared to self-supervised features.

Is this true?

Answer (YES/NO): YES